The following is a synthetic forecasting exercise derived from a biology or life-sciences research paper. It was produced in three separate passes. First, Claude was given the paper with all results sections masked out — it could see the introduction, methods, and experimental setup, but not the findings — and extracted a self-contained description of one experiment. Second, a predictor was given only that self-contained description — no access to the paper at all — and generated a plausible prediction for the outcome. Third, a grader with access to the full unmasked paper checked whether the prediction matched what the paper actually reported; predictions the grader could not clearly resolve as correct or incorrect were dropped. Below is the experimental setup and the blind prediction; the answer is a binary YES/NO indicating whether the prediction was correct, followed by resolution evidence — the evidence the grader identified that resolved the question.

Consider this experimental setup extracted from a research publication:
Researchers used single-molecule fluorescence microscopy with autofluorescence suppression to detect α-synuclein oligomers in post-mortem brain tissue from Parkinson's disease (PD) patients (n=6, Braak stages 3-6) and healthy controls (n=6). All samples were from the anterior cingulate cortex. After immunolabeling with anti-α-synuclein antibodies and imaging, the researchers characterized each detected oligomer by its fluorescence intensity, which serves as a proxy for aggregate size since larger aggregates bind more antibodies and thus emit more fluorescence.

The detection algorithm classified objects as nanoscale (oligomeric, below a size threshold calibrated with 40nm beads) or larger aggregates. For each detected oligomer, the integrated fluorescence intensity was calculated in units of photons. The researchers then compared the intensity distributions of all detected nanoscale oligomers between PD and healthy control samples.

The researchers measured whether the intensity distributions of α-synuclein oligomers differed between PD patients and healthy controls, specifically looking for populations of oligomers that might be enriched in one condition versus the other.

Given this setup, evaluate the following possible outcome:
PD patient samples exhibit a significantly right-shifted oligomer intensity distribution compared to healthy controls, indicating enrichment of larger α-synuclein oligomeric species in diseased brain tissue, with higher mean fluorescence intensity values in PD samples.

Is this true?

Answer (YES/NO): YES